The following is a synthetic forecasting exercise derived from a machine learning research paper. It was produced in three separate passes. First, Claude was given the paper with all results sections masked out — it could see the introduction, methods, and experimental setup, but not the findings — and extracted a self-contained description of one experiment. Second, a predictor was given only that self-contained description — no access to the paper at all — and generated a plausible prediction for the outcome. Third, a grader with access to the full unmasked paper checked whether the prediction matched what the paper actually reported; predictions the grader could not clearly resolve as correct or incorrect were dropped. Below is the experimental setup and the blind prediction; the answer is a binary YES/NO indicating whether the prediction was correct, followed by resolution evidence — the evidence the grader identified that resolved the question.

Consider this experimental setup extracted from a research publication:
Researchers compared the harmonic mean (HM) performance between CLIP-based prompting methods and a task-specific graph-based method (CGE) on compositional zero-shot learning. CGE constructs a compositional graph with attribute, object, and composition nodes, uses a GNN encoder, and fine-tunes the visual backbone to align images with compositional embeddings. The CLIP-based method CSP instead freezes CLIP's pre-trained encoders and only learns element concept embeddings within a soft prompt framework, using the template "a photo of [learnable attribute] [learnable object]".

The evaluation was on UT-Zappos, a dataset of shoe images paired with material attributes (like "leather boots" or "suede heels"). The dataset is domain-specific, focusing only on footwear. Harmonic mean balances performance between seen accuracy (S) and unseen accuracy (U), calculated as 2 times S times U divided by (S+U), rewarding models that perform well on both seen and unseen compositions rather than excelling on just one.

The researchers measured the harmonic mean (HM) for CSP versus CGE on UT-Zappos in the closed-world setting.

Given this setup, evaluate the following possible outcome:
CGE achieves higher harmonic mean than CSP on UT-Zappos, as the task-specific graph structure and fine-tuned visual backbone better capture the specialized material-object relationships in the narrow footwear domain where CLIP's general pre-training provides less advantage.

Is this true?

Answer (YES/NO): YES